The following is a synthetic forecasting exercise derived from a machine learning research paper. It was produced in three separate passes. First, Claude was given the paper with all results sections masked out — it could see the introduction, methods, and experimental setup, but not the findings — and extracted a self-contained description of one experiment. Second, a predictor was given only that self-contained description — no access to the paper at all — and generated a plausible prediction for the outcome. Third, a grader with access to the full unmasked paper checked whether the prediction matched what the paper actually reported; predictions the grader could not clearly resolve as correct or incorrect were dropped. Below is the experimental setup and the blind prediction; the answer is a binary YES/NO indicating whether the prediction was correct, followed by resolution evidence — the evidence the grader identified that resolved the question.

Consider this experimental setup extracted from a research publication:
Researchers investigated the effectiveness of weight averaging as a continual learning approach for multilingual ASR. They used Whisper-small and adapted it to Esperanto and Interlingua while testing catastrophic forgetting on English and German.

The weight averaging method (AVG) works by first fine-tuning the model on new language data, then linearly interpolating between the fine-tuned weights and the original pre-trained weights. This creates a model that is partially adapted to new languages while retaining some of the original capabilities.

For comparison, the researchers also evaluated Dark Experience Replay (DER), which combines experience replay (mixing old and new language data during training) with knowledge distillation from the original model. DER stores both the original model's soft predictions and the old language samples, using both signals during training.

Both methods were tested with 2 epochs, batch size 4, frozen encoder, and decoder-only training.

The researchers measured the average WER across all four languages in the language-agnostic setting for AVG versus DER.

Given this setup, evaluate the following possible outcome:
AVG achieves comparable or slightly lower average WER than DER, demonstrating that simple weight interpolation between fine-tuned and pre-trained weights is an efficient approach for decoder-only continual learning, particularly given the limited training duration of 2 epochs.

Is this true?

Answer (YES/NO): YES